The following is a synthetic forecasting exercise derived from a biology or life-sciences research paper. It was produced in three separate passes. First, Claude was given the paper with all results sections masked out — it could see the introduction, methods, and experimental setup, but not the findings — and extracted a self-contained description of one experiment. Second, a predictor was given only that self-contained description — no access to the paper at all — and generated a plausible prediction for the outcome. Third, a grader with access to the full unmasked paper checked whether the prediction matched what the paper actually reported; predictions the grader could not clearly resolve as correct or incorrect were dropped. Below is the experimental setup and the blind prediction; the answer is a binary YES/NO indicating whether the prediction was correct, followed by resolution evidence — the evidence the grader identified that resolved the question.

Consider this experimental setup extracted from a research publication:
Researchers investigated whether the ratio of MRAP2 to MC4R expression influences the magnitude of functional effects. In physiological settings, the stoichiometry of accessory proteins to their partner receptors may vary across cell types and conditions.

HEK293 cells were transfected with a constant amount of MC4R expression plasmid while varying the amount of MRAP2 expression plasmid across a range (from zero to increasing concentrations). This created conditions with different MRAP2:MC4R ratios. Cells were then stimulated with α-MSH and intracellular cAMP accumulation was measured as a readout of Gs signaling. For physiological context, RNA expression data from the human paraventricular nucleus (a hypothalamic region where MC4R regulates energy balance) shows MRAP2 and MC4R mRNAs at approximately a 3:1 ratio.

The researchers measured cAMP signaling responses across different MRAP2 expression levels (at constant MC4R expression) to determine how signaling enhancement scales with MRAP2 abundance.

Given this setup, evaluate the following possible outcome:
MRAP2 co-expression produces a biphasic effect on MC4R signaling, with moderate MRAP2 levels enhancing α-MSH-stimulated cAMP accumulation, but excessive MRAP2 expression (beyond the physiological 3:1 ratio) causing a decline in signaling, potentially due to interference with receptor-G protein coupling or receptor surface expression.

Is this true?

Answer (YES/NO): NO